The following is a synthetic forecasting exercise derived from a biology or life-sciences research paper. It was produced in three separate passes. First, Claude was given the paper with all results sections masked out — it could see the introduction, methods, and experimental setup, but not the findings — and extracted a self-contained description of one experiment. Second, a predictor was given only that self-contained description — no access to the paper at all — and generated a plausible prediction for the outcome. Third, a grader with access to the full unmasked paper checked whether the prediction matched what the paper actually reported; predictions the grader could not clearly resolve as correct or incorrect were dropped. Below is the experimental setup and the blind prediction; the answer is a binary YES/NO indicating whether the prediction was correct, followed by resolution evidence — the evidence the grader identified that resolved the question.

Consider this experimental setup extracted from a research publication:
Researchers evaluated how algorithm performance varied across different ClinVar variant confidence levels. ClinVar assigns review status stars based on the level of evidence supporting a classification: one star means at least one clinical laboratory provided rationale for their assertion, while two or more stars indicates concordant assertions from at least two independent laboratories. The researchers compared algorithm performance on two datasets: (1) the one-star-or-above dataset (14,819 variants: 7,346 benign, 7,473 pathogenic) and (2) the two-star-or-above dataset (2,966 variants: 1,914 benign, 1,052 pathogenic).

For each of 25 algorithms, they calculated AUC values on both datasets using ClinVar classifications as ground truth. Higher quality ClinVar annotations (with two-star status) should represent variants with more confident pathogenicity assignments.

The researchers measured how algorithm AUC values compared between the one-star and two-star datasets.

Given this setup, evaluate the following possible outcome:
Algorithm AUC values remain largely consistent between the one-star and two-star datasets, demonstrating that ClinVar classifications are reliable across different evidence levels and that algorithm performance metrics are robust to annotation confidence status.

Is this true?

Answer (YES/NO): YES